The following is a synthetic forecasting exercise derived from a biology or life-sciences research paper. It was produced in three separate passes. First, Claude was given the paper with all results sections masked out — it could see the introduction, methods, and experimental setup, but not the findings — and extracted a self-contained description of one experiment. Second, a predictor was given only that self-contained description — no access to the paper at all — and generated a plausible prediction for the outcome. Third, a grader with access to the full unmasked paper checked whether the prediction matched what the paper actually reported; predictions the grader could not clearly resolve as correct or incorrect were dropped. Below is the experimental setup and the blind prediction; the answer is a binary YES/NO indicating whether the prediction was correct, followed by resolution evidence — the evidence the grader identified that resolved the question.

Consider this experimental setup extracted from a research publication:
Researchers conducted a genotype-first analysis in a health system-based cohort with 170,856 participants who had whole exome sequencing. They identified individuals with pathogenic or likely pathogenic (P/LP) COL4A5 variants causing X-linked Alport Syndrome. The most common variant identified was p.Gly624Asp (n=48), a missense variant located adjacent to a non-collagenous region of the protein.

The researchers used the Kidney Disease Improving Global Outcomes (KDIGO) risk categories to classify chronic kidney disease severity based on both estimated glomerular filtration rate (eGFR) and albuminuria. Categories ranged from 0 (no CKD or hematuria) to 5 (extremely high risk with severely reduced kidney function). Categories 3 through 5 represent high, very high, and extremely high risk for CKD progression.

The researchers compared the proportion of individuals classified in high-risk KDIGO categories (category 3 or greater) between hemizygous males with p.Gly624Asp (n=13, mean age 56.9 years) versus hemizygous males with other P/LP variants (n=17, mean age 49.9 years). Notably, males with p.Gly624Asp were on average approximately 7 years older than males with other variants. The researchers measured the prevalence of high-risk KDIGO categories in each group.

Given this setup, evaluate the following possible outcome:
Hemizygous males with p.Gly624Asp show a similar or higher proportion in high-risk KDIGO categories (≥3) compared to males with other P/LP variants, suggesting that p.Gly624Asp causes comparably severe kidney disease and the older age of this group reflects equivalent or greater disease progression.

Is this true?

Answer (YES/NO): NO